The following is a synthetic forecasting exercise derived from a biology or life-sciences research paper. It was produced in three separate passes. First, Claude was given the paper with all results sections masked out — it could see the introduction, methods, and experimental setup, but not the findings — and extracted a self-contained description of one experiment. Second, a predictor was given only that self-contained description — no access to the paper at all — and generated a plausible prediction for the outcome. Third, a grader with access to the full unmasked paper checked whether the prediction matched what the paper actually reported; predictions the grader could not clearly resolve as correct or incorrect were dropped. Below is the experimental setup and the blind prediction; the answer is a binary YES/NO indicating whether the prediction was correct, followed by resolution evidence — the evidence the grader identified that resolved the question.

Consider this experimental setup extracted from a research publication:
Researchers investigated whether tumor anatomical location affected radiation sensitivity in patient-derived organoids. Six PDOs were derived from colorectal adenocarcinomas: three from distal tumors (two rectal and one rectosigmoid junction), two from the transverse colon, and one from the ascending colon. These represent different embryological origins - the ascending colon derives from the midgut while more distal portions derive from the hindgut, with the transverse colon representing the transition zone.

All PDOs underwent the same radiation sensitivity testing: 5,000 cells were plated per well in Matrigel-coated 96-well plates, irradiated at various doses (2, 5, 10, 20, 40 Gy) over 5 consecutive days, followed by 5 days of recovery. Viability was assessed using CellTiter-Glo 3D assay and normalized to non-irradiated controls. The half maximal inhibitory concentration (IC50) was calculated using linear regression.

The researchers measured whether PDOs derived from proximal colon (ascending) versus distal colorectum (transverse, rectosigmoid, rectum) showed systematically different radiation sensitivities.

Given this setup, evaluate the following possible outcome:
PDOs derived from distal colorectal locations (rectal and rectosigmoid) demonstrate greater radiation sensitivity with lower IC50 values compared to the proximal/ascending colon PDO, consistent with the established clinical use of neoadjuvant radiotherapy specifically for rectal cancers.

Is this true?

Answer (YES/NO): NO